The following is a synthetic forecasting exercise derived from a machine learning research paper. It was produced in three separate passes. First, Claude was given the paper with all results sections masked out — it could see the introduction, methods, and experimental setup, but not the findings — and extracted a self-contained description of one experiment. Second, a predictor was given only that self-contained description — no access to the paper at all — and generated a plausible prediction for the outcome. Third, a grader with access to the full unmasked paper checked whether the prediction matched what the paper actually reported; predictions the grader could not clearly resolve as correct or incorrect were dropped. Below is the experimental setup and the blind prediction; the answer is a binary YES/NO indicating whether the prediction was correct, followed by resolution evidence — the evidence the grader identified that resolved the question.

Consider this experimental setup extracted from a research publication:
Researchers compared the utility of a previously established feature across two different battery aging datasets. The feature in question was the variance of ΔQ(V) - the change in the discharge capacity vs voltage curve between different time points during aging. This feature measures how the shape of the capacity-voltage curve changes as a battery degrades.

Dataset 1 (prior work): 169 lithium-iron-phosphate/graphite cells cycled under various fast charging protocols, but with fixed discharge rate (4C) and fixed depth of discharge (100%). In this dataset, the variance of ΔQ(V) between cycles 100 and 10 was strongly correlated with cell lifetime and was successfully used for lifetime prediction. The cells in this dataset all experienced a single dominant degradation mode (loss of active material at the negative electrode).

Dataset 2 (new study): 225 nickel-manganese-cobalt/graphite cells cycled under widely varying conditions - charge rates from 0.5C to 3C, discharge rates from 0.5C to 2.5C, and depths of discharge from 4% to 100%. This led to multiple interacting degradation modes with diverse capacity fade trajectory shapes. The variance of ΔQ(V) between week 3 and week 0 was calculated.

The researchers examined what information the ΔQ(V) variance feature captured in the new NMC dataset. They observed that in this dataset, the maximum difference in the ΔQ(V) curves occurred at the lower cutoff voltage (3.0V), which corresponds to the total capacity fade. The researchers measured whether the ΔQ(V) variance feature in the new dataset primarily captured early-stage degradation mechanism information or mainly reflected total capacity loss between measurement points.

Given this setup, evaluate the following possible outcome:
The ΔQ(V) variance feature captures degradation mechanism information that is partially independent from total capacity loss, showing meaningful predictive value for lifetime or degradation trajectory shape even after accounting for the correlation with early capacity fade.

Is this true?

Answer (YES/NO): NO